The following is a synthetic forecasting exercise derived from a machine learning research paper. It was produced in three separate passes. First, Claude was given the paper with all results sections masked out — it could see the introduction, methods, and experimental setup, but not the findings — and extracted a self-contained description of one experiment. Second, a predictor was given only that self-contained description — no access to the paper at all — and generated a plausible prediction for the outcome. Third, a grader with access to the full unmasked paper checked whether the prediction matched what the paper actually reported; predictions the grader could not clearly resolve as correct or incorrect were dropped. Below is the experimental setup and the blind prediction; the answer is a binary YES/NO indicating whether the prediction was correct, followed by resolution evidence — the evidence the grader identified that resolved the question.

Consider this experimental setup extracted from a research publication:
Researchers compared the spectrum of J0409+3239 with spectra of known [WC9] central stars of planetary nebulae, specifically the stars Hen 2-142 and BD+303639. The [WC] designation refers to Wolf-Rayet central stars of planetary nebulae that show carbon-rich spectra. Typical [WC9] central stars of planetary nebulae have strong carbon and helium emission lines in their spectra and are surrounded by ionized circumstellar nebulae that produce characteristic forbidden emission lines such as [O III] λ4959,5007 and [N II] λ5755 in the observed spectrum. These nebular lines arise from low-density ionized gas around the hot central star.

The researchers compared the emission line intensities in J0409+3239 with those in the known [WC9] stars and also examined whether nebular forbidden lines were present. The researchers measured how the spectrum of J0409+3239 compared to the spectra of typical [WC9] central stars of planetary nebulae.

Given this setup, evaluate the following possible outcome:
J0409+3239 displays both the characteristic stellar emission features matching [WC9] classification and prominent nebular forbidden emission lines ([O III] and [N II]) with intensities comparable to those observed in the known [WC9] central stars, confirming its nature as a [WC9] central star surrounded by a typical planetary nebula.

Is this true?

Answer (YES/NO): NO